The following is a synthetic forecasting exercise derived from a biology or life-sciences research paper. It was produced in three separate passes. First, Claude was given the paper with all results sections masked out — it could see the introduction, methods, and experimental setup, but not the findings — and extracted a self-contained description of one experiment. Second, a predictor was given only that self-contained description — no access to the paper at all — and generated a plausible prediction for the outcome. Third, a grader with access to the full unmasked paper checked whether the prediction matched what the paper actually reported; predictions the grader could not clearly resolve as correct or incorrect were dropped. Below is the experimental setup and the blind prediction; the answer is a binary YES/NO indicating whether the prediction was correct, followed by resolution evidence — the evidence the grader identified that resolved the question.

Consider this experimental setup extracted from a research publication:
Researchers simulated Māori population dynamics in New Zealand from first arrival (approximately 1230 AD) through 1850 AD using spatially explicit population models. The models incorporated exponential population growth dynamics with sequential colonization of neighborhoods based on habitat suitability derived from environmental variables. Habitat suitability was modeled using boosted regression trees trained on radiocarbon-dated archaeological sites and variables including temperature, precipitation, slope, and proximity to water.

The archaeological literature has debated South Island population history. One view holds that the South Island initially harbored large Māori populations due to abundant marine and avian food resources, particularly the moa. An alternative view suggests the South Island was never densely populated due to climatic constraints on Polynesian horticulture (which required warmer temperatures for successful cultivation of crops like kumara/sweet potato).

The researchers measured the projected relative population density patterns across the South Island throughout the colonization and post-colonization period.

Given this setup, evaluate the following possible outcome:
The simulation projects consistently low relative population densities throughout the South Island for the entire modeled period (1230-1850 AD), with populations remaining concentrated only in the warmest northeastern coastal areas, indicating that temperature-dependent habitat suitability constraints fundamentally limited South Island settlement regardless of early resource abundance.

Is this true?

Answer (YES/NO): NO